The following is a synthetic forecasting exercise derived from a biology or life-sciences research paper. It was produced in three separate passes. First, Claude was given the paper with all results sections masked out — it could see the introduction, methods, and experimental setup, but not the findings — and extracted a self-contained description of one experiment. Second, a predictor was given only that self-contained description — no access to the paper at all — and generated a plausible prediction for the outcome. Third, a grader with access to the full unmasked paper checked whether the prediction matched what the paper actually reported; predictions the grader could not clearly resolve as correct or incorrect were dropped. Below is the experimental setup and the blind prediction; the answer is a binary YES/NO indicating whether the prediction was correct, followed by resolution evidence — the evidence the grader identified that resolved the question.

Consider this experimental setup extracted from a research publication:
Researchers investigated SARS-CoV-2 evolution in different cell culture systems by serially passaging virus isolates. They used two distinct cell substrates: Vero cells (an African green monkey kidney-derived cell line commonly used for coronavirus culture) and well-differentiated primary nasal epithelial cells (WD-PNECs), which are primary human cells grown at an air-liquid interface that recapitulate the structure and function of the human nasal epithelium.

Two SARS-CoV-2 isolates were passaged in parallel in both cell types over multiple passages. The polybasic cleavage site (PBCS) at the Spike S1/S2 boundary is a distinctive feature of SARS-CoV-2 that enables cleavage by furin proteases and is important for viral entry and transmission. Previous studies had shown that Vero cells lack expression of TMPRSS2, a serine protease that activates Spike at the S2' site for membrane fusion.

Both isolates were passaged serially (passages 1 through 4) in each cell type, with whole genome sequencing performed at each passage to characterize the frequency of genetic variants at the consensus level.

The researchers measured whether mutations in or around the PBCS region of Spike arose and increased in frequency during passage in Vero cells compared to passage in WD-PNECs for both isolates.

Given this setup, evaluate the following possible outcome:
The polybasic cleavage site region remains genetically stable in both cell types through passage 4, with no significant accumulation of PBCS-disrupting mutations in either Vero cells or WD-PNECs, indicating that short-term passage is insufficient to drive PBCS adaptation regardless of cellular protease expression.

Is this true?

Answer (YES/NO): NO